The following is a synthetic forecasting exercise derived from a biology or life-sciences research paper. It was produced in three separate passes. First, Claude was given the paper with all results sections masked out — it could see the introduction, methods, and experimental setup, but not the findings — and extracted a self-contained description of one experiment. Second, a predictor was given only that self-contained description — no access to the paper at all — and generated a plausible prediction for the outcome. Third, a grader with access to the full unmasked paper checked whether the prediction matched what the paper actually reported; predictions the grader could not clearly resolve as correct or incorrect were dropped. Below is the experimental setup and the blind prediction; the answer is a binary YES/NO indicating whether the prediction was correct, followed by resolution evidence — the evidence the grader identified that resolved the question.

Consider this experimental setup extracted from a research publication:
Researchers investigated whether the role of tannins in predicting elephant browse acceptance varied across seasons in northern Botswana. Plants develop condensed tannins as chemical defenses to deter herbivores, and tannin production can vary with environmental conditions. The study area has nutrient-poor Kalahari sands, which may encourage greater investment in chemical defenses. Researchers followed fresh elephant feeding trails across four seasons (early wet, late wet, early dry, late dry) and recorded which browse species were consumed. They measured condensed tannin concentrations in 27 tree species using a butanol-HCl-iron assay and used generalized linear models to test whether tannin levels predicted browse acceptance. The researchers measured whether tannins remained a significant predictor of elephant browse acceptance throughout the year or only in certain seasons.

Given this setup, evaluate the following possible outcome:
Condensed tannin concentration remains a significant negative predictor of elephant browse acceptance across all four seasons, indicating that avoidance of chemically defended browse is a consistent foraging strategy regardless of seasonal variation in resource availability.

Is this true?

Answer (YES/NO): NO